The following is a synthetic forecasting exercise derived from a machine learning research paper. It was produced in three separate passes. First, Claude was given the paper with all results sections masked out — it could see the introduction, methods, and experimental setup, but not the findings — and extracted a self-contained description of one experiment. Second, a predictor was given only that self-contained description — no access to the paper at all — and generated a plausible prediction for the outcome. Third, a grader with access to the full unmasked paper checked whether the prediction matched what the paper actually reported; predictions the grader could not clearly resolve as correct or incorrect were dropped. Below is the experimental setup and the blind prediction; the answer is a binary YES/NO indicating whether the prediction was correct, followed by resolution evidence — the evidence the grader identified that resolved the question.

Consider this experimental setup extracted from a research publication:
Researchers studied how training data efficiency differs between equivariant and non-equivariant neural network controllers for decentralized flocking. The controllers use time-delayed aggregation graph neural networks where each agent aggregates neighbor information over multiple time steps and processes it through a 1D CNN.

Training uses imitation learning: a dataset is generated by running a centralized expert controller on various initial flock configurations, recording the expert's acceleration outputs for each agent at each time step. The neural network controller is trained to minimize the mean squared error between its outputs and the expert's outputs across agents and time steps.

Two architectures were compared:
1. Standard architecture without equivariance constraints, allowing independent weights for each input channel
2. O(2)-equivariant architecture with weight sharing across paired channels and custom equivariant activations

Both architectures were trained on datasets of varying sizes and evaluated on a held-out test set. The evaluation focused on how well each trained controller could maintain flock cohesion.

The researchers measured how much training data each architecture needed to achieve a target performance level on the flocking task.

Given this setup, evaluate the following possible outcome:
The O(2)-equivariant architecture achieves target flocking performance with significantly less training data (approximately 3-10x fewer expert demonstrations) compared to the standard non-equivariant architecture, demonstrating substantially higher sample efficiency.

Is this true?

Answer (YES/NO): YES